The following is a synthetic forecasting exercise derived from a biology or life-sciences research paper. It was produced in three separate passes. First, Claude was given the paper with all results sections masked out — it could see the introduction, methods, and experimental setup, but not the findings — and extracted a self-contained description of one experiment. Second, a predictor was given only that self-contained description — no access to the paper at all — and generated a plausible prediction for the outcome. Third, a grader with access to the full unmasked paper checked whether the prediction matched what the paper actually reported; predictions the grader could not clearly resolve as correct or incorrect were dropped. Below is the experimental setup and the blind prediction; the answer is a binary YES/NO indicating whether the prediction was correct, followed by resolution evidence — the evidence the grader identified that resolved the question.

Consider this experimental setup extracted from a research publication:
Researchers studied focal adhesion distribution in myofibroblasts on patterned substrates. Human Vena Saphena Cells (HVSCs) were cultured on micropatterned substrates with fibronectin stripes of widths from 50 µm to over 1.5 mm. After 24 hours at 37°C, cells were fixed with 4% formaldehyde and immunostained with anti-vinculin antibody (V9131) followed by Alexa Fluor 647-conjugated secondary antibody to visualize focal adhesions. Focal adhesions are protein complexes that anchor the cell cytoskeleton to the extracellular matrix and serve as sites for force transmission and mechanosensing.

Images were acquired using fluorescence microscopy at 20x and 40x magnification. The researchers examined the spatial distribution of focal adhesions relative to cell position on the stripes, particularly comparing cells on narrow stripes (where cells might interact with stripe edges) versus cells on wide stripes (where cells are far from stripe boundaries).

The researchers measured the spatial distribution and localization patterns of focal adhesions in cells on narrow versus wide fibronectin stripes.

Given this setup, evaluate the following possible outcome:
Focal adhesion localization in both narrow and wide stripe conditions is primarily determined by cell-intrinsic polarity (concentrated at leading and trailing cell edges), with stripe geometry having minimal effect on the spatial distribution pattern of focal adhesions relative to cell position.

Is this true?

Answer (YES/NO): NO